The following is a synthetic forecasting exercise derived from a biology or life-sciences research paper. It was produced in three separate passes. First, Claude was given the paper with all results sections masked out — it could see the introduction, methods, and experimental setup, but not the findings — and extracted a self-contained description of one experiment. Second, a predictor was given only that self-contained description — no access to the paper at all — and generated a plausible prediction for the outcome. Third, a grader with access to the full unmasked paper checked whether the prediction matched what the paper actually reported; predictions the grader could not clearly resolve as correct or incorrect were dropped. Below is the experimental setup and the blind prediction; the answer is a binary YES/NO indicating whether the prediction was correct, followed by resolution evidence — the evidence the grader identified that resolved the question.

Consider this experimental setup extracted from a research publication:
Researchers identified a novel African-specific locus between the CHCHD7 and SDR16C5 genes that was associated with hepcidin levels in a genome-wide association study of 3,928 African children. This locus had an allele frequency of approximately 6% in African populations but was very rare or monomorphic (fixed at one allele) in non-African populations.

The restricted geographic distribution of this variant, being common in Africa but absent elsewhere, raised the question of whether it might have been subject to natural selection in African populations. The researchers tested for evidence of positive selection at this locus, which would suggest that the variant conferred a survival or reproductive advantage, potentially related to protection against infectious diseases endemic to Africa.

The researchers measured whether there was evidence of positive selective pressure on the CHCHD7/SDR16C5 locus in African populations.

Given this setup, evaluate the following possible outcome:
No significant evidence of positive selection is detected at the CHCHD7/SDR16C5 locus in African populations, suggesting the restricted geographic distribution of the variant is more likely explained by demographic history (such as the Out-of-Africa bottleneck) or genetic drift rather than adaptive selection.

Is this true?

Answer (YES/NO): NO